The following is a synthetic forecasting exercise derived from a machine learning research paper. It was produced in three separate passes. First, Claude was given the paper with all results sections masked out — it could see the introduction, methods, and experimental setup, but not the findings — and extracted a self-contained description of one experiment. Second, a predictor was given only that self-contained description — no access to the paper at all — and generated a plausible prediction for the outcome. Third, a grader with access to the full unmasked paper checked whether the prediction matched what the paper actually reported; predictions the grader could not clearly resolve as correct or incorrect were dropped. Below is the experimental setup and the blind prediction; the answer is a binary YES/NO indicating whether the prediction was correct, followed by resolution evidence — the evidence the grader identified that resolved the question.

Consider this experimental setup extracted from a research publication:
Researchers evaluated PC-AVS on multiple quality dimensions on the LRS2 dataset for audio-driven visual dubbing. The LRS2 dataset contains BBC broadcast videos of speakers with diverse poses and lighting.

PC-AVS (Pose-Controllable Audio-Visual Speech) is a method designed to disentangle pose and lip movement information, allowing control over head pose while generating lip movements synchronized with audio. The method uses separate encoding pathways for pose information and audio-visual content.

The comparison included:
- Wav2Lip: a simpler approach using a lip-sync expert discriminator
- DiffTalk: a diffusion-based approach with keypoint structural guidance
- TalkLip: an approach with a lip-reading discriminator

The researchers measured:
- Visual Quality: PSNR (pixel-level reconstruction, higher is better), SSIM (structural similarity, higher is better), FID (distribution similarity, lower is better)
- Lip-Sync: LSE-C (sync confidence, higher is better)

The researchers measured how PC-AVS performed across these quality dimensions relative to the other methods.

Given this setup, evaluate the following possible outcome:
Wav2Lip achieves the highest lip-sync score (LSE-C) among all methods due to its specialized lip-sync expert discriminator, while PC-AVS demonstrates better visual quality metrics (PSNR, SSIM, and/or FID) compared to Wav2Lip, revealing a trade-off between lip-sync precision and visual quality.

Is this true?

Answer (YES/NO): NO